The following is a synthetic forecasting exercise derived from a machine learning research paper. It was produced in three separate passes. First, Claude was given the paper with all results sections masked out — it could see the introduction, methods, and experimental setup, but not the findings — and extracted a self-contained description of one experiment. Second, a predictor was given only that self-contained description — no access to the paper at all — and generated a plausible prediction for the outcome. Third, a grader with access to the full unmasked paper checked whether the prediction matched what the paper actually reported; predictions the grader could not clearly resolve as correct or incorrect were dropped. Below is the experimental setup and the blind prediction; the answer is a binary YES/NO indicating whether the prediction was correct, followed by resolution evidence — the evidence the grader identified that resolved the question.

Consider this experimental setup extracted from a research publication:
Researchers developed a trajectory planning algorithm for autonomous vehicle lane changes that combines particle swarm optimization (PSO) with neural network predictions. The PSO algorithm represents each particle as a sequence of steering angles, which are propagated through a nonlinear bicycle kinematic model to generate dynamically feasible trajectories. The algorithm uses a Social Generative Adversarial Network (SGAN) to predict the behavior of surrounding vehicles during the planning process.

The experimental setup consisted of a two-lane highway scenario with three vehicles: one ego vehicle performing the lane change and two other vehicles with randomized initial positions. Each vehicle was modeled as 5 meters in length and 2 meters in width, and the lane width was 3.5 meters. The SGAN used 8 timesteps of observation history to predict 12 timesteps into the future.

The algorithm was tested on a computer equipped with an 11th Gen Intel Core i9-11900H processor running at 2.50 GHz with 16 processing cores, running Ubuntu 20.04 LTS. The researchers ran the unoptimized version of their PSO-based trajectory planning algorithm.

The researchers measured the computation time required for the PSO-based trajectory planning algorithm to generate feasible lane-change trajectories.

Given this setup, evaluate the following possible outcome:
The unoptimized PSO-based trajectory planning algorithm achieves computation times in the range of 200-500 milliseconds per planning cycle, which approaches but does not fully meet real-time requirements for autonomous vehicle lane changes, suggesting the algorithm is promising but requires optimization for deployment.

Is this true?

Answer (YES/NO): NO